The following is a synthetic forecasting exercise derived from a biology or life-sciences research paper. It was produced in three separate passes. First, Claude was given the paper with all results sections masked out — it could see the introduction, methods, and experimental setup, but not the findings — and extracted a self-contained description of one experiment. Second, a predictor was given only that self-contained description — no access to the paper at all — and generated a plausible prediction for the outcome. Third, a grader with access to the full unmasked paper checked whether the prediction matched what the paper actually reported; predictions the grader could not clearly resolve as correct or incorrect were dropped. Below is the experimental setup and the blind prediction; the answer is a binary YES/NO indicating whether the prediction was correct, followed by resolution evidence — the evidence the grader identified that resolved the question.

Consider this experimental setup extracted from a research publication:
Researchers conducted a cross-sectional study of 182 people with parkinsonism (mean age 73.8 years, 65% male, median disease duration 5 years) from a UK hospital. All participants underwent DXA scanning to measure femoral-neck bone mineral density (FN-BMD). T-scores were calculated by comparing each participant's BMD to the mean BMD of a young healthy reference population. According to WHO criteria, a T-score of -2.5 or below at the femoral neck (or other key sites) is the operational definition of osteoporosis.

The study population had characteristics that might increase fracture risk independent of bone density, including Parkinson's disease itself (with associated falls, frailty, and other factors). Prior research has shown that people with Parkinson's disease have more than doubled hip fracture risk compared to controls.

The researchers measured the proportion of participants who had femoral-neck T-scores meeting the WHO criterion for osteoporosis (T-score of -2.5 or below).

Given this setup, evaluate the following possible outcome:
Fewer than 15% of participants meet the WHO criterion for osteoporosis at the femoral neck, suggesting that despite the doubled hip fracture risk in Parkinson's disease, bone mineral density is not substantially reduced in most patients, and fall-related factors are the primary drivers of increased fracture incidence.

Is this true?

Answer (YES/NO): YES